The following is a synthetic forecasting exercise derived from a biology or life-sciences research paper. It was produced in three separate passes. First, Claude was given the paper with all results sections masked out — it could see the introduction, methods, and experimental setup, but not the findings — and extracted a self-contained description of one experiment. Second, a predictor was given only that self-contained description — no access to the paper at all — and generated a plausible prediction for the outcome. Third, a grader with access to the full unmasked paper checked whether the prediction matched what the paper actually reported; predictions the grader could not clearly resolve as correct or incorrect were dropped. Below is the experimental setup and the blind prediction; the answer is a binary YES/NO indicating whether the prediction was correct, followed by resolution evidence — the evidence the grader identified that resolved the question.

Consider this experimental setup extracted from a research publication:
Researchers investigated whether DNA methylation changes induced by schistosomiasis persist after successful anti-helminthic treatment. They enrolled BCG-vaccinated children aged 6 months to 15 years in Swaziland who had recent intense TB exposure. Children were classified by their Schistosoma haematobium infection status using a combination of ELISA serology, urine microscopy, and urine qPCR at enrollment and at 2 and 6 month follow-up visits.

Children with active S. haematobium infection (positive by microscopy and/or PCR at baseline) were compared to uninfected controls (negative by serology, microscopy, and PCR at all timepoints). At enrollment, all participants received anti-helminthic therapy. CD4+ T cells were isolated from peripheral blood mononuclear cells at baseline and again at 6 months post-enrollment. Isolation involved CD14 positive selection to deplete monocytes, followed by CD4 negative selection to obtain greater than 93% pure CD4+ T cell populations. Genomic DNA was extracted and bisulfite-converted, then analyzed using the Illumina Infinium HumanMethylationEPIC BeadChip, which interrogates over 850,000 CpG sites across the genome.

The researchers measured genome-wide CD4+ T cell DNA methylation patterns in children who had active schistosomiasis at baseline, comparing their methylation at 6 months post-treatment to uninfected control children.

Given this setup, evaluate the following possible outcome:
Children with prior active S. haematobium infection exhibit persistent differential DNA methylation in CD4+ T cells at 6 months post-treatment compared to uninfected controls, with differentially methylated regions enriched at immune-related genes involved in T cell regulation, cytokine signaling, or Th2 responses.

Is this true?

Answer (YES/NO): YES